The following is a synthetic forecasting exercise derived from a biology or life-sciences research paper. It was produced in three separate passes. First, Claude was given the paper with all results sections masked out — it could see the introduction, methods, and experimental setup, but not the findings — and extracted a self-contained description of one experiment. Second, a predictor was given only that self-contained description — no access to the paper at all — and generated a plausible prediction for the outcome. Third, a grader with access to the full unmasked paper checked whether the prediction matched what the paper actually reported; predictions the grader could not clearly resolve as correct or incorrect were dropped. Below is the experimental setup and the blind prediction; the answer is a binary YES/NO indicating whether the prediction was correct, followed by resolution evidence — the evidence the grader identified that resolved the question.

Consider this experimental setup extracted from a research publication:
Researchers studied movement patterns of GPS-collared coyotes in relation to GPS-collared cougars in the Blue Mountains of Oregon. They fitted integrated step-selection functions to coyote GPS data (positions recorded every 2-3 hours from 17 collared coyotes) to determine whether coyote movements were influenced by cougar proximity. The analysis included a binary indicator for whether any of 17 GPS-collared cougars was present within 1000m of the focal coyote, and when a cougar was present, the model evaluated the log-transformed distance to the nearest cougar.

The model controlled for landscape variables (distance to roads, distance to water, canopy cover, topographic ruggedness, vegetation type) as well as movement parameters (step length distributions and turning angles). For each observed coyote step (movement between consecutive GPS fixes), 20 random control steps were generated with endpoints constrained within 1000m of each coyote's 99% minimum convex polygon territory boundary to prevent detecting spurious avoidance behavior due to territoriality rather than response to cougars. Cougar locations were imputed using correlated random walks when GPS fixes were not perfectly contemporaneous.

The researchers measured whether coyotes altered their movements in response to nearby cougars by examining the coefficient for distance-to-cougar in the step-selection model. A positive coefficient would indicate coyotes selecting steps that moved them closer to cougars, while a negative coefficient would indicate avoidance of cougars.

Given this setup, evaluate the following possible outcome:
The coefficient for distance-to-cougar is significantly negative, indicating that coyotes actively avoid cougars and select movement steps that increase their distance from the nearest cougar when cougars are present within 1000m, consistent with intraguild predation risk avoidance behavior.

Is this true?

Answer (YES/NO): NO